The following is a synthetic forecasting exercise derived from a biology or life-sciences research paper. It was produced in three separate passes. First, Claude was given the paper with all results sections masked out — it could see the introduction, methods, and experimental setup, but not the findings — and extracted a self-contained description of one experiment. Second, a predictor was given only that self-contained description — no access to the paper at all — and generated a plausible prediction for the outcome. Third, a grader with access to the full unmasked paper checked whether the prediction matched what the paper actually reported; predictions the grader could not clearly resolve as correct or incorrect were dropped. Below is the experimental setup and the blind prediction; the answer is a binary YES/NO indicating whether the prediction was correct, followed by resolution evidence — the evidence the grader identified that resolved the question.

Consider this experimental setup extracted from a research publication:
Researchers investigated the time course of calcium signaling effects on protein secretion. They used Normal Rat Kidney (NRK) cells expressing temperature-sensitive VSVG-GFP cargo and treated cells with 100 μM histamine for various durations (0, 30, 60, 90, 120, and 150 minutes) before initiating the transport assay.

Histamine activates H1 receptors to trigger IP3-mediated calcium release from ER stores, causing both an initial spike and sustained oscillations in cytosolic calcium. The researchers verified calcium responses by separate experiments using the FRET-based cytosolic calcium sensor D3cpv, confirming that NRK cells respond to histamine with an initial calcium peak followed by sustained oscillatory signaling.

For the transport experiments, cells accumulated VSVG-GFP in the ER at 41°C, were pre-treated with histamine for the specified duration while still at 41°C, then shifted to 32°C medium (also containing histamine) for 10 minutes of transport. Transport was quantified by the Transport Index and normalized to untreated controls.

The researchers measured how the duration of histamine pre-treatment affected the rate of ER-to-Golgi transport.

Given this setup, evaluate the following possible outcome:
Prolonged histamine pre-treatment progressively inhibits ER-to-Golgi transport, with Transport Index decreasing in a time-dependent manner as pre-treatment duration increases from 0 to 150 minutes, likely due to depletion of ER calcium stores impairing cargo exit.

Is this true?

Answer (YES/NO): NO